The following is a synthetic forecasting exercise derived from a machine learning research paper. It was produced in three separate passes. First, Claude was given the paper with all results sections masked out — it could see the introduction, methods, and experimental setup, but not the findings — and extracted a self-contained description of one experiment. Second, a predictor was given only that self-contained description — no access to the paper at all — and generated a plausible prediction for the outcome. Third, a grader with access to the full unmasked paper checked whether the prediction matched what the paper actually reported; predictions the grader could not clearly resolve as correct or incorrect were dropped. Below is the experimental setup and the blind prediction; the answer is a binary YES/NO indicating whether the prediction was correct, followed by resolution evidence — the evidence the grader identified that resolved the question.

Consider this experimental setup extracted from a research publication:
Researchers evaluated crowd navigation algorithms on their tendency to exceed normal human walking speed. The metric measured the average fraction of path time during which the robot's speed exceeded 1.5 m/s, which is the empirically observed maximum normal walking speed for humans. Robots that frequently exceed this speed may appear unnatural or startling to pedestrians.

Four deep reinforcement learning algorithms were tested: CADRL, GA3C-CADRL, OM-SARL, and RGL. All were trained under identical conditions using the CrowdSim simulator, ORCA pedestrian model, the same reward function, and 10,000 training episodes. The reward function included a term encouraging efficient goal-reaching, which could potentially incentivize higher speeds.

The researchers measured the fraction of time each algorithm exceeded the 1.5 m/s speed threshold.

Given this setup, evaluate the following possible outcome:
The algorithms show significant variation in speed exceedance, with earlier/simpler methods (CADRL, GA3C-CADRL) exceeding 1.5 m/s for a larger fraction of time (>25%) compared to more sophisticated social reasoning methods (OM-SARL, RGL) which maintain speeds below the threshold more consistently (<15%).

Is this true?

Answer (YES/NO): NO